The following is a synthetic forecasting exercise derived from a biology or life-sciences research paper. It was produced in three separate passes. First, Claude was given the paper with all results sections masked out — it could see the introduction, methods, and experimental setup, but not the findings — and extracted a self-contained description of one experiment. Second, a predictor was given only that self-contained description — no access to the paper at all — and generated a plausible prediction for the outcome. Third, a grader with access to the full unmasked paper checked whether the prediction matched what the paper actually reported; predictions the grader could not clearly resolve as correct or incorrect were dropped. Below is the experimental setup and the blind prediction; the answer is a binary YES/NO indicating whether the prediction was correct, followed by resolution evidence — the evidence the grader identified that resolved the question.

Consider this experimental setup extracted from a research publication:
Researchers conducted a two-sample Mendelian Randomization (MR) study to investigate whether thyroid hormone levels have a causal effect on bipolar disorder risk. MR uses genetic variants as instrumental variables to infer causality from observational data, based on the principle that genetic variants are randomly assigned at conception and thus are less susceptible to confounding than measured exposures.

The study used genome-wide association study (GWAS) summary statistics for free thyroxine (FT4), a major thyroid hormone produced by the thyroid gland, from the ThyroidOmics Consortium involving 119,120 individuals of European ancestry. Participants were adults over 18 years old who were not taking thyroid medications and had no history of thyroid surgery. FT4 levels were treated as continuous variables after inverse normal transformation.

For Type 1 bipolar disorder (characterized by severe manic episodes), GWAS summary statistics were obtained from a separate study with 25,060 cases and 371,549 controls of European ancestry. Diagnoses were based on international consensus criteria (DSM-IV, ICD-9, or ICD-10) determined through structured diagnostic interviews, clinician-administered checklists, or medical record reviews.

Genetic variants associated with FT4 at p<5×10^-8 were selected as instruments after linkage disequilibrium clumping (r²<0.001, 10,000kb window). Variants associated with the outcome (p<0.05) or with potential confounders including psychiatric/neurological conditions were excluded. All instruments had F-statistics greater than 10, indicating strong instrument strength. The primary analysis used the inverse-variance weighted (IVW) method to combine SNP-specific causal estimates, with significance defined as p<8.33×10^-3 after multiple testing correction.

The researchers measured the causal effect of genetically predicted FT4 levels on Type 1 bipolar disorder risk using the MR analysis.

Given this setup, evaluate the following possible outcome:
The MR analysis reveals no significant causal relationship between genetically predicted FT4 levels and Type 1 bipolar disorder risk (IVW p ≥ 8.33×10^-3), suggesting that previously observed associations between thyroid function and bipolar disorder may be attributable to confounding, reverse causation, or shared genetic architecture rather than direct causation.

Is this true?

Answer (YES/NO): NO